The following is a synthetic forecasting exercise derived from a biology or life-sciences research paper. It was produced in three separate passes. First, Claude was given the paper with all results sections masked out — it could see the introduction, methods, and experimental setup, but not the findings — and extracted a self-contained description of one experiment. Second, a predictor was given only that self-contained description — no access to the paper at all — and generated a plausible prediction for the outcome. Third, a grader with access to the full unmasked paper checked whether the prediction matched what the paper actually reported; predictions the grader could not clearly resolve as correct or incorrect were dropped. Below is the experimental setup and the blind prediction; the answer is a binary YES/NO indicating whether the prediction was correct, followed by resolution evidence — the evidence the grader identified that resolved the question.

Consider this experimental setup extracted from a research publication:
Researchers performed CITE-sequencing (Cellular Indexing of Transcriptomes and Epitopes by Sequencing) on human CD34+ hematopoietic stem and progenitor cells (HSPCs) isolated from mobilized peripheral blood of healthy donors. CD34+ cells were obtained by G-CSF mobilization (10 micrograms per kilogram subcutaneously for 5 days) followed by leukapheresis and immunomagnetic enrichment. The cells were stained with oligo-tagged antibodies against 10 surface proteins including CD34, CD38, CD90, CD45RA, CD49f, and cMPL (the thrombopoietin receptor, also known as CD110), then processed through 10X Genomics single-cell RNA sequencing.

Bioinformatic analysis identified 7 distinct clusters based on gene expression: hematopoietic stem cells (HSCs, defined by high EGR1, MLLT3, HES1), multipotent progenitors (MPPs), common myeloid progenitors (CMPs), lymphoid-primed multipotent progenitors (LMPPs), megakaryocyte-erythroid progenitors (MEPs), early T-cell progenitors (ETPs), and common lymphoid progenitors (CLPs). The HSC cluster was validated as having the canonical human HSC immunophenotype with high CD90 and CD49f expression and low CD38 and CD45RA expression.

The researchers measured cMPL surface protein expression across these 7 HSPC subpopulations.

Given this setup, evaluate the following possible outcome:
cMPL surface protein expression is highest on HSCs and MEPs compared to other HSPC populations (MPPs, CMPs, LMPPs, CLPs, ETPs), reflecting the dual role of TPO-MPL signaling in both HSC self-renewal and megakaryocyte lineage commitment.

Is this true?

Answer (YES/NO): NO